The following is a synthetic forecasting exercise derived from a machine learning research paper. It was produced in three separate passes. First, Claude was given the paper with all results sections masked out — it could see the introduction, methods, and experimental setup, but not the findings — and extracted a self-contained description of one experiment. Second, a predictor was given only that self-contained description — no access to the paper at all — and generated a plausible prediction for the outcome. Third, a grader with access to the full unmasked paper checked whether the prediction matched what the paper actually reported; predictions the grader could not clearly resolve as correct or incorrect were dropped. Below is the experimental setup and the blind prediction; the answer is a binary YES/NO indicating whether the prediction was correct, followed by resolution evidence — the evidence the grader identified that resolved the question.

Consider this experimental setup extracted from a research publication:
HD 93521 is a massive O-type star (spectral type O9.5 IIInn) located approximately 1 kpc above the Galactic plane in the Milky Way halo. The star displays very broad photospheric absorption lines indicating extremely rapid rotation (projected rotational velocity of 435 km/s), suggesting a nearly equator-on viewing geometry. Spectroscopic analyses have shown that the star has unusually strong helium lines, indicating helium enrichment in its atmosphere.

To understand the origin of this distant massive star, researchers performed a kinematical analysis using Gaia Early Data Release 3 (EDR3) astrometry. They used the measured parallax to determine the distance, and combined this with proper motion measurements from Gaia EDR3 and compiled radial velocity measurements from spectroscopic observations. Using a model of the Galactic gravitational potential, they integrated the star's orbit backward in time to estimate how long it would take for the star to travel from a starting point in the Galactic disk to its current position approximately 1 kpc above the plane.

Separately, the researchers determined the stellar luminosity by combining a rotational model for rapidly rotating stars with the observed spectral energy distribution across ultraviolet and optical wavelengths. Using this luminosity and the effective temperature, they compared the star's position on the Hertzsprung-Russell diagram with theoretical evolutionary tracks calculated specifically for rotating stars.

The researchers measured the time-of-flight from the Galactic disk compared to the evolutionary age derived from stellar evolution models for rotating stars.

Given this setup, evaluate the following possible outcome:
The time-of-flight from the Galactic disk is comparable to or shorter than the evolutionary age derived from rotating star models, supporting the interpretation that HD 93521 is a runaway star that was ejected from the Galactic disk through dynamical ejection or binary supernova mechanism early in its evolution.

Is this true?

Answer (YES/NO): NO